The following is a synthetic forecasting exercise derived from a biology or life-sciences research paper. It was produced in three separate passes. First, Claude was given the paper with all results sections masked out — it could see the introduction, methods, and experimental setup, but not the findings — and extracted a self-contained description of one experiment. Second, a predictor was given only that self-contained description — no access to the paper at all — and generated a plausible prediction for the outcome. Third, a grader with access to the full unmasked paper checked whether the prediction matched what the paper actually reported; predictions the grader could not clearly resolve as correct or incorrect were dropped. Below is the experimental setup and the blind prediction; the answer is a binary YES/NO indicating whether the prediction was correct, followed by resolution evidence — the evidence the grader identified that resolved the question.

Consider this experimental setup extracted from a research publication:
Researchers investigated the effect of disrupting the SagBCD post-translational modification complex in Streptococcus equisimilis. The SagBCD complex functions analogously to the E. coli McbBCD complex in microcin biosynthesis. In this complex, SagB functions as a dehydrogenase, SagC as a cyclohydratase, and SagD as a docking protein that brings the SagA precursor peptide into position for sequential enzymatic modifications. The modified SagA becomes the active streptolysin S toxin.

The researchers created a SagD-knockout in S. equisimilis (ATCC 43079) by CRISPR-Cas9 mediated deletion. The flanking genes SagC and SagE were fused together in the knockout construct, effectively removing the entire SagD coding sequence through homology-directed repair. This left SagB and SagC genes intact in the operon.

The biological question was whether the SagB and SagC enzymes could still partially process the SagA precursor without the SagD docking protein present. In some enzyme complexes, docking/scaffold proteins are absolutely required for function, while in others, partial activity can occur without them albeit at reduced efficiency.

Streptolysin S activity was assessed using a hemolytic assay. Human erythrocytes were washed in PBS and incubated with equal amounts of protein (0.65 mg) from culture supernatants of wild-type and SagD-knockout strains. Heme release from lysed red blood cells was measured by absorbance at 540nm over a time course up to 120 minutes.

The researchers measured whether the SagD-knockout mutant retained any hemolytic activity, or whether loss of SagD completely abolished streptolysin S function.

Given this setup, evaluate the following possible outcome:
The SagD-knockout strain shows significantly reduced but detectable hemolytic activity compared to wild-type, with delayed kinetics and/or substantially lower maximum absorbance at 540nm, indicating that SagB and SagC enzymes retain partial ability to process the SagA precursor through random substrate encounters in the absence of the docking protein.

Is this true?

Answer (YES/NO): YES